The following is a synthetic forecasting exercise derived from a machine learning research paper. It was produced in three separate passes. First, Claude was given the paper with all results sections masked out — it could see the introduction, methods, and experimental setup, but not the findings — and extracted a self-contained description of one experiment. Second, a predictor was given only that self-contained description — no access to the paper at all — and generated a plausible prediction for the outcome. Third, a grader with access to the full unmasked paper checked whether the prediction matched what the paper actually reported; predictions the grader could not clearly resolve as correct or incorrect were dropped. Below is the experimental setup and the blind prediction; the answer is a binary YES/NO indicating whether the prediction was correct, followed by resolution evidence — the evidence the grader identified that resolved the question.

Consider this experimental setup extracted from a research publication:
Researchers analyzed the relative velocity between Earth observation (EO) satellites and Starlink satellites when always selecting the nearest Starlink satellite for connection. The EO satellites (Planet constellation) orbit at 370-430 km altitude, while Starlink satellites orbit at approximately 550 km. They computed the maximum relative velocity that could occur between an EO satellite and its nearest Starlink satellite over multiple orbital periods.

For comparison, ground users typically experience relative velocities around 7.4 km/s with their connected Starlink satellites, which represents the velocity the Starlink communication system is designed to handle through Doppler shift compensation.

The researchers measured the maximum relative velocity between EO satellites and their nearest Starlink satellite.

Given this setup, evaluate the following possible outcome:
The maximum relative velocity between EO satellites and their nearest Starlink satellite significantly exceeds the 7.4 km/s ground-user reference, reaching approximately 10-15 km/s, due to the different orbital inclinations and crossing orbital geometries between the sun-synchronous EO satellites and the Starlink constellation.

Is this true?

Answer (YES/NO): YES